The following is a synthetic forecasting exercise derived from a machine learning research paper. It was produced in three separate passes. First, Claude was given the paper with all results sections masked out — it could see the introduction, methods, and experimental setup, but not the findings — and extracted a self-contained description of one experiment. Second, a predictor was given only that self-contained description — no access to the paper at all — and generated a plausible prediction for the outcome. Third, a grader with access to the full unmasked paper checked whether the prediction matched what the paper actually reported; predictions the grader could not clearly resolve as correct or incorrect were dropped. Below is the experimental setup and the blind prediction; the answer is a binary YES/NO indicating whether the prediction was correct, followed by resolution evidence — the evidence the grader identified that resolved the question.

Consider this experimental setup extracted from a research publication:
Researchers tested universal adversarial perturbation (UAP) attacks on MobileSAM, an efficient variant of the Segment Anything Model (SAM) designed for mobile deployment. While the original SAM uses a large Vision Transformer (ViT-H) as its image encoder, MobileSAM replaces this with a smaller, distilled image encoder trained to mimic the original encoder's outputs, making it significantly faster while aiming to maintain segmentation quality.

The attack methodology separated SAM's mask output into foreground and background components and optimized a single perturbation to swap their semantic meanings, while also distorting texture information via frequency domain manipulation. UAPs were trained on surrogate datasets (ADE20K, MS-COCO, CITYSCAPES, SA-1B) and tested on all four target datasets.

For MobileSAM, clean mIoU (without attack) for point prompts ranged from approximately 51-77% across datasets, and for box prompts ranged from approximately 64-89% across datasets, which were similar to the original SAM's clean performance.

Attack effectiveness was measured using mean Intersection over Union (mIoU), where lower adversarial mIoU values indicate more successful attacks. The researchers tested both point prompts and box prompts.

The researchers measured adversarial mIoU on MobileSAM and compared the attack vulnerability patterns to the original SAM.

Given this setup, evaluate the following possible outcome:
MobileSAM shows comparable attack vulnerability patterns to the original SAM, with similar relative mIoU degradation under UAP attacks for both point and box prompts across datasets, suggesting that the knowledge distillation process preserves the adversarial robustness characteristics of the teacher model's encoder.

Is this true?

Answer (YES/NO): YES